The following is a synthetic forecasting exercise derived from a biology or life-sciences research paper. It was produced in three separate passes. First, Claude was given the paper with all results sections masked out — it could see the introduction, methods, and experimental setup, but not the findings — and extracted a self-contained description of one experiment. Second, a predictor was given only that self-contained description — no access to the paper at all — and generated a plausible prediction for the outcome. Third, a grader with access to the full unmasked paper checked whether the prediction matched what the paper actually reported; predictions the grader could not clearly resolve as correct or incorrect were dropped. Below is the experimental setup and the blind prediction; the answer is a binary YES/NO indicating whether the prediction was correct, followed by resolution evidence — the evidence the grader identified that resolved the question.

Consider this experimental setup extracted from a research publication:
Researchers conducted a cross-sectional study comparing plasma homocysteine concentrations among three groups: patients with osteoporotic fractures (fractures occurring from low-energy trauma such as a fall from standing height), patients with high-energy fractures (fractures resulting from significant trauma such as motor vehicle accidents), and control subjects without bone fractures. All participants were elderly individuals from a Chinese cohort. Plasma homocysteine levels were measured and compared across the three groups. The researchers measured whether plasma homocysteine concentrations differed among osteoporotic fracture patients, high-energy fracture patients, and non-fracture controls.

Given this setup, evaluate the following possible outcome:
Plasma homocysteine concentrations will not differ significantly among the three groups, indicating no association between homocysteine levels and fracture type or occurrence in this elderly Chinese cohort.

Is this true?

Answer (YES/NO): NO